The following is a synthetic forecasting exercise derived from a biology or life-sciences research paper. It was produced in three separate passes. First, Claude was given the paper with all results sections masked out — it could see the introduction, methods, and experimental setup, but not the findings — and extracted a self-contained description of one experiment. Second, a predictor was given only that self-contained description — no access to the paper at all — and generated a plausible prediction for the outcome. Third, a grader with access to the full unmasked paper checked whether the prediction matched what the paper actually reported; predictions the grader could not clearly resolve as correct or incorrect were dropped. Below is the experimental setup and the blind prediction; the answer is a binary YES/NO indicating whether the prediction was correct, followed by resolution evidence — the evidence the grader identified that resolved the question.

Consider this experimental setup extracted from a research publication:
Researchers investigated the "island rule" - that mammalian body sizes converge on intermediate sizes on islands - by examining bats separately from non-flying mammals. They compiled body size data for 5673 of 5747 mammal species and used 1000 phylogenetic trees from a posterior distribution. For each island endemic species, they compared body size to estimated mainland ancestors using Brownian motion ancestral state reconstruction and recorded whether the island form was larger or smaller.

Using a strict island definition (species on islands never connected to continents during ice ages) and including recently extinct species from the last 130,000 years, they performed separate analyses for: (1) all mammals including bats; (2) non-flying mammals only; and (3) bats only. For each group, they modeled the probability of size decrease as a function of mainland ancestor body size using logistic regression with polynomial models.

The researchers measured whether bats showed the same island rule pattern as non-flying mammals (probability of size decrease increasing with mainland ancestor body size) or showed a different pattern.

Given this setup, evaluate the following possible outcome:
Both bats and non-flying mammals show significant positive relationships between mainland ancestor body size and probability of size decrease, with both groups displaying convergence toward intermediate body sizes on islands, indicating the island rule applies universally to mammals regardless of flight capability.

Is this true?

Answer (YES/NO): NO